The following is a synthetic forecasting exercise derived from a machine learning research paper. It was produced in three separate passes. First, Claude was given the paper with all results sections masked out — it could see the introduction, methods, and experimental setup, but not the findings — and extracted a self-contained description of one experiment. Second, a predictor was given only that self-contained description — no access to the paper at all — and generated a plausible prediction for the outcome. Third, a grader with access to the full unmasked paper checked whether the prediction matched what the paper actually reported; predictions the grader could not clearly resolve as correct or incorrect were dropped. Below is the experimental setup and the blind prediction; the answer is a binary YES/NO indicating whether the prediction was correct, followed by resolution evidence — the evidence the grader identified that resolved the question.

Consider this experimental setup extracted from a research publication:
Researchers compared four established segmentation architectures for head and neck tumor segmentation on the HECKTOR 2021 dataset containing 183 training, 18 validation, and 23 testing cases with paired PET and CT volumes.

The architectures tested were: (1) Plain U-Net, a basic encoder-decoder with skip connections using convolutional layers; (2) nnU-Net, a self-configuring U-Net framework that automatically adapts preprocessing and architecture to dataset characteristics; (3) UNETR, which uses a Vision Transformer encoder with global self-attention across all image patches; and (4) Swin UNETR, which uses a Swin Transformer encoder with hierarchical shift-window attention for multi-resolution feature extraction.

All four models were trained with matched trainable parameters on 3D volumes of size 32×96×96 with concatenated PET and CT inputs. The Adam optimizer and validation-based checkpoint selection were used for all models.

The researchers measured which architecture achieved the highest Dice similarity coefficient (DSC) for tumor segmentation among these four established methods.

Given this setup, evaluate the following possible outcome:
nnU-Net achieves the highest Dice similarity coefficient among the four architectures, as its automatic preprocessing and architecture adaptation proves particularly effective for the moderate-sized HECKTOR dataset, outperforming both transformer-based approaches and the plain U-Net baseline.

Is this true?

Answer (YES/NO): YES